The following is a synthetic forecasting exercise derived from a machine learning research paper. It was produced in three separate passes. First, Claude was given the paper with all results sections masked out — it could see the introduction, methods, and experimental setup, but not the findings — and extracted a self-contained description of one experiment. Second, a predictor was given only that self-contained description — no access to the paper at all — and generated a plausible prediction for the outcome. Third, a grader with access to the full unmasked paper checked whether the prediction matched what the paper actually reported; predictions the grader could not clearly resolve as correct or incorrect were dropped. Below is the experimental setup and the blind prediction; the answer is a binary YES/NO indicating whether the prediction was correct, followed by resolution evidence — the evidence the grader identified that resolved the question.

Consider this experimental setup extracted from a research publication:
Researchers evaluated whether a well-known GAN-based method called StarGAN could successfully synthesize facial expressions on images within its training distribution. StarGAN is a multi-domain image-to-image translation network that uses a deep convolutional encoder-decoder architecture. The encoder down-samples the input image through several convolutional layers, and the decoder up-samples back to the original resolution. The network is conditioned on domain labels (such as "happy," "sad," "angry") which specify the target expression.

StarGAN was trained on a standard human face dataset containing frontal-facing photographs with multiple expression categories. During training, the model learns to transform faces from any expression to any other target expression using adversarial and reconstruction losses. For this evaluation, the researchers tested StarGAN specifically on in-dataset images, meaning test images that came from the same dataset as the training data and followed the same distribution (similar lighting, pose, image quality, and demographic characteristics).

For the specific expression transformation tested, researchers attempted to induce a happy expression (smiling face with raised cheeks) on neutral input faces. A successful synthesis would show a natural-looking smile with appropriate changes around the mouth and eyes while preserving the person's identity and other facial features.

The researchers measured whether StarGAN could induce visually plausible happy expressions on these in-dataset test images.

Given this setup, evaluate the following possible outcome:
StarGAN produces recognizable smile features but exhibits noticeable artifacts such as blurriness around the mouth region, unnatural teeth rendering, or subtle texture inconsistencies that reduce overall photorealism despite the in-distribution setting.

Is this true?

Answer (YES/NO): NO